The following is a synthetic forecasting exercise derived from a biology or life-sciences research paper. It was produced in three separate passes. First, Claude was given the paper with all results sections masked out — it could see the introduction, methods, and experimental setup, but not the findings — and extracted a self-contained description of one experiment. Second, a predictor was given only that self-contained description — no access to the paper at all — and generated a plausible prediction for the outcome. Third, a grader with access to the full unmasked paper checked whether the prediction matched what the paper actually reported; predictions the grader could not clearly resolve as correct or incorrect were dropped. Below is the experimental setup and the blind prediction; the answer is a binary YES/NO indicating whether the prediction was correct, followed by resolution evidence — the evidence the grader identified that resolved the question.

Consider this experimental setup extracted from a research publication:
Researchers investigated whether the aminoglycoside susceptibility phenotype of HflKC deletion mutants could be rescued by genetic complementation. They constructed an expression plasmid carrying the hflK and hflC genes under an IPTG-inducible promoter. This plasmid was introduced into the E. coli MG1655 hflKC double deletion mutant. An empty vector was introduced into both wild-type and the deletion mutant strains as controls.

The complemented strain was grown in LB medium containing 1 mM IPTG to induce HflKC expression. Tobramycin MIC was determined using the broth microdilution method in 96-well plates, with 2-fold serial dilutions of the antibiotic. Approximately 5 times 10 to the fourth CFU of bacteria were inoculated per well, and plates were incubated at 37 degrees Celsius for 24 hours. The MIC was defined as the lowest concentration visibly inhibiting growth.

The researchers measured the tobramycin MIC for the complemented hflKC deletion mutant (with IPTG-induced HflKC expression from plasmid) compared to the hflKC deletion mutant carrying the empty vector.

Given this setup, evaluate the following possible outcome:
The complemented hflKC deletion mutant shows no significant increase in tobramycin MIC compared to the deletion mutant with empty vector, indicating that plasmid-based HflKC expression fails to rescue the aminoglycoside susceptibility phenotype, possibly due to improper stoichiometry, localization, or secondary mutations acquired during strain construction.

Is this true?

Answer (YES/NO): NO